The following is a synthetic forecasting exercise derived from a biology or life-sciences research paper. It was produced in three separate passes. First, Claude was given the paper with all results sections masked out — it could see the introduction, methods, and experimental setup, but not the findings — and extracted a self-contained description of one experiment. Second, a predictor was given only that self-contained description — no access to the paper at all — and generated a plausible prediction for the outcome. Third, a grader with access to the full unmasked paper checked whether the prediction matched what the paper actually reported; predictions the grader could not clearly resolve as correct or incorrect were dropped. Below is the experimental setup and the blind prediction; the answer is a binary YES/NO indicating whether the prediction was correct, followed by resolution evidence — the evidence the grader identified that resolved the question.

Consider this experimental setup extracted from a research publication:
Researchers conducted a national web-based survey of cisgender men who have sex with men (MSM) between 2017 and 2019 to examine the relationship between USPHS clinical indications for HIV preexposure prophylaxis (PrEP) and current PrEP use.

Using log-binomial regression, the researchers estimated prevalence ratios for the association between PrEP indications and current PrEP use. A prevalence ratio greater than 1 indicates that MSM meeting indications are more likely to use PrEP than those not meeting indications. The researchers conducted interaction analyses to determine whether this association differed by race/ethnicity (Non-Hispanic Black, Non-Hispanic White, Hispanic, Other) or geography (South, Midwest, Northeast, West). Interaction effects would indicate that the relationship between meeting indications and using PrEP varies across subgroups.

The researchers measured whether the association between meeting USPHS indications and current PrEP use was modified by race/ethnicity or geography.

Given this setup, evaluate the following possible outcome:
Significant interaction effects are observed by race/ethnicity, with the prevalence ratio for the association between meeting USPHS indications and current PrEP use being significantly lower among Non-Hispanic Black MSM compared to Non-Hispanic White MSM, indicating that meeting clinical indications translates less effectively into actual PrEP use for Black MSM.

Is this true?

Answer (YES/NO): NO